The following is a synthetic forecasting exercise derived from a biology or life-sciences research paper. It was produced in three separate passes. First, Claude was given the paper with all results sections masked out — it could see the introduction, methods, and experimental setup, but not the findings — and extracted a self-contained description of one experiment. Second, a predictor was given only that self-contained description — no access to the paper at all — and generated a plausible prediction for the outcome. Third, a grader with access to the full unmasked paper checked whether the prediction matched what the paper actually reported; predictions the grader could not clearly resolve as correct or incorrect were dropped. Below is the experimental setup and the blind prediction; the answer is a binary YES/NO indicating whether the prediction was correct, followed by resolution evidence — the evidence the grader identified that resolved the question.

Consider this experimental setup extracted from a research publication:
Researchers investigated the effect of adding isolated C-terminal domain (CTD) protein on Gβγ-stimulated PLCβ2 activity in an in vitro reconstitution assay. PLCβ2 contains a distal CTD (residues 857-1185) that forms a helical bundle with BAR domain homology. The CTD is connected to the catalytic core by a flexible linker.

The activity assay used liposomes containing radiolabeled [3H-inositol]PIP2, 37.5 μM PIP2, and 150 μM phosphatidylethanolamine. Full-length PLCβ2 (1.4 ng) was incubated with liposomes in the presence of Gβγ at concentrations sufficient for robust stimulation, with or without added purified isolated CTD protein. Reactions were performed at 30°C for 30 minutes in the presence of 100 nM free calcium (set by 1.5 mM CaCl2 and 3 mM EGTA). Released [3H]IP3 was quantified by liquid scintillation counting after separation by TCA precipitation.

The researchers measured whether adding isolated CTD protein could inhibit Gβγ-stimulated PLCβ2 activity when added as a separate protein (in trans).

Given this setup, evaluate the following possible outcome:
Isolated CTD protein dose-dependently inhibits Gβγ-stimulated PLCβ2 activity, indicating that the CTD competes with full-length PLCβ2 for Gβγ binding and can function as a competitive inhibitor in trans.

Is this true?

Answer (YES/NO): NO